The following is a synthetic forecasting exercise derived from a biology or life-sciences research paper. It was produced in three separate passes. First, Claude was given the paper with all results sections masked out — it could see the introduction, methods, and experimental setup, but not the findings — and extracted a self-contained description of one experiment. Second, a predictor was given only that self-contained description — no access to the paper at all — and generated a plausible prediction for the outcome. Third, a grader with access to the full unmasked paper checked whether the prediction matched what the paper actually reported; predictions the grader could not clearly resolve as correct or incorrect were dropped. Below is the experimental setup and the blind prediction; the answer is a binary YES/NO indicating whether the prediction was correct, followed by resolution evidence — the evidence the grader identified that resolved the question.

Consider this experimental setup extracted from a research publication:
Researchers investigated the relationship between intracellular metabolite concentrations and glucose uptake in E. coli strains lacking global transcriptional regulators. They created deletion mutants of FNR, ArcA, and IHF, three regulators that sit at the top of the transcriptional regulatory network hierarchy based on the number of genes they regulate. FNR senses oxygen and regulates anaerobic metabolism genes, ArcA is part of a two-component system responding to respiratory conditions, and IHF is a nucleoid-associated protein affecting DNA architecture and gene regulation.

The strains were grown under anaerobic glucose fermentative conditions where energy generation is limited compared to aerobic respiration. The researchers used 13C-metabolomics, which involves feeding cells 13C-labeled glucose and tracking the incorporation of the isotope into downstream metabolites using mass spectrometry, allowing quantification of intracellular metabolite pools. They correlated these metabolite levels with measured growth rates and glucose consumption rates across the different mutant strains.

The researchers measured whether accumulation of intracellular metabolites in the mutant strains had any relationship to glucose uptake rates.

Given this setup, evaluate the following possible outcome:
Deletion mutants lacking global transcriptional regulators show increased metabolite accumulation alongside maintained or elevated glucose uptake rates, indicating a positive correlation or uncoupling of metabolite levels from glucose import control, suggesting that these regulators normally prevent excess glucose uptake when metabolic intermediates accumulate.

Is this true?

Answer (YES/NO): NO